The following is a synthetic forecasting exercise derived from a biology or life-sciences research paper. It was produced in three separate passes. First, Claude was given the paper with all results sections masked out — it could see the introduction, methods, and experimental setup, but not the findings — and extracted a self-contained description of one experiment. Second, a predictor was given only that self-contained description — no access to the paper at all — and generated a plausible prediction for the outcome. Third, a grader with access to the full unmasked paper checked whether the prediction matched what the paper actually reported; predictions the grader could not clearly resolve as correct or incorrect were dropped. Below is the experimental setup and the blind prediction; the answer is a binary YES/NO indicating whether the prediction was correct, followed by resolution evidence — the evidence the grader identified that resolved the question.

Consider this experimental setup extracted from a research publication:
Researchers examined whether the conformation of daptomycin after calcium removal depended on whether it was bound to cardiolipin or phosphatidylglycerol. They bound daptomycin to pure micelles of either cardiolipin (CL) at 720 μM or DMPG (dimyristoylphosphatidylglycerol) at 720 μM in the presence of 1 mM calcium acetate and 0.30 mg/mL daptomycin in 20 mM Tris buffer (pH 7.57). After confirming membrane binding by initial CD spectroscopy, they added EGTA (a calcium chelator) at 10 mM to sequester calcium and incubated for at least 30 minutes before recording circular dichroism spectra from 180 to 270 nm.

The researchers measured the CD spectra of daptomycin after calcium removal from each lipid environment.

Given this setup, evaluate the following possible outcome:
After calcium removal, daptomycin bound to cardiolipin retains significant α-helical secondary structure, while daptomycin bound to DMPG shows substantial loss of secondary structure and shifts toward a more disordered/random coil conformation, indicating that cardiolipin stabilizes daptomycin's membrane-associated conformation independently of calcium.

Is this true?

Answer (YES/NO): NO